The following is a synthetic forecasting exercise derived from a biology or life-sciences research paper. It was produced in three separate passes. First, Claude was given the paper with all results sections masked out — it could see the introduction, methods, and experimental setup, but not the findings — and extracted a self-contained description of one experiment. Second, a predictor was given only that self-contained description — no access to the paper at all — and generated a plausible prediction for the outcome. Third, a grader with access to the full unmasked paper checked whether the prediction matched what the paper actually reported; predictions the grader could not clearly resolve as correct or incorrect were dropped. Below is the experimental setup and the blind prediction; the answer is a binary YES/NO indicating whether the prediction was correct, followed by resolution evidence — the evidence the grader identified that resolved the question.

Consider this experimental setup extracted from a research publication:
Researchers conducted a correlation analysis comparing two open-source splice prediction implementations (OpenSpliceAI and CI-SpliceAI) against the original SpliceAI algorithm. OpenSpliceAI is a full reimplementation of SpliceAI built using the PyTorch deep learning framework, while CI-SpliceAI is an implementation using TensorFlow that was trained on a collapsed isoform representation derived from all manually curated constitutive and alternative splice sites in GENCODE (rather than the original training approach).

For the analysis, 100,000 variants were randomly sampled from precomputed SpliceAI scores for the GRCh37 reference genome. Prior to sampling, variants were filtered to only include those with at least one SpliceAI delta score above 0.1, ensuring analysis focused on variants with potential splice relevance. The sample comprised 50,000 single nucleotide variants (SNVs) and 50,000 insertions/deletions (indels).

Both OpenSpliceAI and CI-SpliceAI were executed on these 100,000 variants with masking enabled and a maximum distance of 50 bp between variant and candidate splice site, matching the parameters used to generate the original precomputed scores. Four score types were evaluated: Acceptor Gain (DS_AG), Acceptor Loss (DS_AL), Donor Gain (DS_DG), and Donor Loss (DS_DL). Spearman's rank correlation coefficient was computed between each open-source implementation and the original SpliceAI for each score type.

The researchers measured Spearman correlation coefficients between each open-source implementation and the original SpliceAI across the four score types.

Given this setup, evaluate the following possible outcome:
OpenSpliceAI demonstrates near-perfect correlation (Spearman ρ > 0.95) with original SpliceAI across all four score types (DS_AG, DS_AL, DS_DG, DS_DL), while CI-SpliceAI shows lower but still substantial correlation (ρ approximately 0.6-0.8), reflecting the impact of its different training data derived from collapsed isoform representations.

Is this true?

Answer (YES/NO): NO